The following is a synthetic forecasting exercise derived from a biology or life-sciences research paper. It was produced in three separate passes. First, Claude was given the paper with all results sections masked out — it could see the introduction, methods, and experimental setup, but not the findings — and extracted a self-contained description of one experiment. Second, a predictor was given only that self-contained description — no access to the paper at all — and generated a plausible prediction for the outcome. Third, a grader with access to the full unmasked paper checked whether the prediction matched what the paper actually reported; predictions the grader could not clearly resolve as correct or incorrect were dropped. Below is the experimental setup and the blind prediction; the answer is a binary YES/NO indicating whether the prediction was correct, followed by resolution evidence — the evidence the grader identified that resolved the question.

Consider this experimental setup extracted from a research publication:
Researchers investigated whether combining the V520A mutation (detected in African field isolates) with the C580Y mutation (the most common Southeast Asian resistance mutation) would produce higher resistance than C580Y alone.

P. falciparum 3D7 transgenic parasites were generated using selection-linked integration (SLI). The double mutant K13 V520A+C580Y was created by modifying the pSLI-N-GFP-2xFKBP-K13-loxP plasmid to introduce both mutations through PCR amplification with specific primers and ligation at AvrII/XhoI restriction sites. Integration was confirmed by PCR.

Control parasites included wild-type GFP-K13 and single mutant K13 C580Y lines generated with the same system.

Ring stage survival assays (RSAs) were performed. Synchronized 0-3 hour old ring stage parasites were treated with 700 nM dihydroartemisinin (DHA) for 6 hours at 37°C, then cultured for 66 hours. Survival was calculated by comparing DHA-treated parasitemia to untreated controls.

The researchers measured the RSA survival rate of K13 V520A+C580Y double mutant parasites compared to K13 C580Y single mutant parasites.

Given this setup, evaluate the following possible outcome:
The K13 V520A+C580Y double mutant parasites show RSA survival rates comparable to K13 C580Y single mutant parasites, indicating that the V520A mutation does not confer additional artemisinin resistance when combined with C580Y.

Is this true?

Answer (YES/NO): YES